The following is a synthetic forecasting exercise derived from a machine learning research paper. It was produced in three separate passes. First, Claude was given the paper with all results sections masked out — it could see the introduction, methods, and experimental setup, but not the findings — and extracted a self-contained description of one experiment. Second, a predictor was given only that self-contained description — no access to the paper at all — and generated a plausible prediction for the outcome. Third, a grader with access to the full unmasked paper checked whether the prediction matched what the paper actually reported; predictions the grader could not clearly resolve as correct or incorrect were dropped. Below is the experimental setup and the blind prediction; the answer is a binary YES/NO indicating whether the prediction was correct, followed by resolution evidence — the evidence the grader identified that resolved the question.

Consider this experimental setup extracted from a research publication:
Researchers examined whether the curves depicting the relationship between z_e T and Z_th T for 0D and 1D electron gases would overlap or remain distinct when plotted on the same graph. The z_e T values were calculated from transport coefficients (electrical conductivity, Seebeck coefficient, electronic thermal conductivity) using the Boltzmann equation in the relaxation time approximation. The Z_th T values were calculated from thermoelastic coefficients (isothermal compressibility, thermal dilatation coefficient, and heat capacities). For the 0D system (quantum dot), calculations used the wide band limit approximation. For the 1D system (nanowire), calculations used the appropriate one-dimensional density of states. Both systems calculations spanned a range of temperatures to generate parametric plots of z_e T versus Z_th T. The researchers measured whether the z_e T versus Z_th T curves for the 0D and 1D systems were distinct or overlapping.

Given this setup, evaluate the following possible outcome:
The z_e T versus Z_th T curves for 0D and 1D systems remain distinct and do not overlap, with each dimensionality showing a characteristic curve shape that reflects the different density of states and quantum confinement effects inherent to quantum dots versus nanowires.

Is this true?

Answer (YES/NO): NO